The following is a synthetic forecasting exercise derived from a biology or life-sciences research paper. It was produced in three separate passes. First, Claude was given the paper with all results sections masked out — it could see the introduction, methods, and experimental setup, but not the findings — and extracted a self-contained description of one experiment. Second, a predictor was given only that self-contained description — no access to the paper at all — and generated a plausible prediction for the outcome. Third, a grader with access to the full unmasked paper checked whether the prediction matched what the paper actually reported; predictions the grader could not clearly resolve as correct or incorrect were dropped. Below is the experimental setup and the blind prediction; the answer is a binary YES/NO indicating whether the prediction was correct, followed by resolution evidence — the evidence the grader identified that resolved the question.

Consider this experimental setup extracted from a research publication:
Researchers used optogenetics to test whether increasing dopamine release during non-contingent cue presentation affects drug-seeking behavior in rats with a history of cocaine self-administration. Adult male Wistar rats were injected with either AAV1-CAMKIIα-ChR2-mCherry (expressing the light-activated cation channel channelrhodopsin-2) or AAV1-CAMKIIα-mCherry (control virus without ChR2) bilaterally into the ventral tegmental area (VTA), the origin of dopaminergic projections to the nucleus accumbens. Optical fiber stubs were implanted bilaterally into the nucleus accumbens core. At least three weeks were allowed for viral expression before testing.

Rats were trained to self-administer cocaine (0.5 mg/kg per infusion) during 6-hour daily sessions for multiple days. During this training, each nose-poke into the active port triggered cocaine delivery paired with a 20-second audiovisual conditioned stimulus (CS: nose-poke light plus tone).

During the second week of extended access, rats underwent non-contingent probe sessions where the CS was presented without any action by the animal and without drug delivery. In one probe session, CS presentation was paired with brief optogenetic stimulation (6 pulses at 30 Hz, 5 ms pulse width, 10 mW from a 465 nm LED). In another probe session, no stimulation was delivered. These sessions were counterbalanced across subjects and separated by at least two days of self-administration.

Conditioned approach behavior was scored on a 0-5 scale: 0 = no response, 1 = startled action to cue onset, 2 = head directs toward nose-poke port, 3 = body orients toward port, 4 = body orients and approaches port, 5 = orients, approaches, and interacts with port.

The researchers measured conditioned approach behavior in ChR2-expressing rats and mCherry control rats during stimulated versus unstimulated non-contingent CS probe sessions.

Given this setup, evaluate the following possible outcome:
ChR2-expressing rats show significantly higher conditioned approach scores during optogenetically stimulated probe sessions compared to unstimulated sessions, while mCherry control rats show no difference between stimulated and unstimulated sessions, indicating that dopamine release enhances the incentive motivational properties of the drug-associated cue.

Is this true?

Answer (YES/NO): YES